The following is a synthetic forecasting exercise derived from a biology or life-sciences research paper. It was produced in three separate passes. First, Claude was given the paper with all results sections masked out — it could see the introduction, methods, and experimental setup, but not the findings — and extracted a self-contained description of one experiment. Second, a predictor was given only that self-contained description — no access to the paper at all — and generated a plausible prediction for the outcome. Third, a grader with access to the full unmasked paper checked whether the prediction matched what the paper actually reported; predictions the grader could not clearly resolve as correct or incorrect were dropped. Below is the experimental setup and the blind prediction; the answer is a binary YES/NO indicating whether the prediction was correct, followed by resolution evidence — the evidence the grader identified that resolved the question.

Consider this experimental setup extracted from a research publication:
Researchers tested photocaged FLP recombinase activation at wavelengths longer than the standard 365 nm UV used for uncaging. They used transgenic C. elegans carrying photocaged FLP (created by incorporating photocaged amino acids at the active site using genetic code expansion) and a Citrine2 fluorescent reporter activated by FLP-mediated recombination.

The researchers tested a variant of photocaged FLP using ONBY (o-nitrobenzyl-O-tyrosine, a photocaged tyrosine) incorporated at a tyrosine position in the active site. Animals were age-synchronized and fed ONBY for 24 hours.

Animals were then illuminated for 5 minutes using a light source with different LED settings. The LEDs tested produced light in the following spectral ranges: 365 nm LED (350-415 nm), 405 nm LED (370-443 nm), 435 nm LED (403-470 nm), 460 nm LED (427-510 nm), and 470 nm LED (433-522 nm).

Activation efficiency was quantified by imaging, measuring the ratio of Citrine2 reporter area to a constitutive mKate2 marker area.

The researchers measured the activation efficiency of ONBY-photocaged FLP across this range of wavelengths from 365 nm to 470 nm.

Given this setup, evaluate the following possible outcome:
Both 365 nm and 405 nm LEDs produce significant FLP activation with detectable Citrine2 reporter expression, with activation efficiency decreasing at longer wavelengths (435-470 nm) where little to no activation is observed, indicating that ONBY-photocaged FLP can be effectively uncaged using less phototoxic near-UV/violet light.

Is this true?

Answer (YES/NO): YES